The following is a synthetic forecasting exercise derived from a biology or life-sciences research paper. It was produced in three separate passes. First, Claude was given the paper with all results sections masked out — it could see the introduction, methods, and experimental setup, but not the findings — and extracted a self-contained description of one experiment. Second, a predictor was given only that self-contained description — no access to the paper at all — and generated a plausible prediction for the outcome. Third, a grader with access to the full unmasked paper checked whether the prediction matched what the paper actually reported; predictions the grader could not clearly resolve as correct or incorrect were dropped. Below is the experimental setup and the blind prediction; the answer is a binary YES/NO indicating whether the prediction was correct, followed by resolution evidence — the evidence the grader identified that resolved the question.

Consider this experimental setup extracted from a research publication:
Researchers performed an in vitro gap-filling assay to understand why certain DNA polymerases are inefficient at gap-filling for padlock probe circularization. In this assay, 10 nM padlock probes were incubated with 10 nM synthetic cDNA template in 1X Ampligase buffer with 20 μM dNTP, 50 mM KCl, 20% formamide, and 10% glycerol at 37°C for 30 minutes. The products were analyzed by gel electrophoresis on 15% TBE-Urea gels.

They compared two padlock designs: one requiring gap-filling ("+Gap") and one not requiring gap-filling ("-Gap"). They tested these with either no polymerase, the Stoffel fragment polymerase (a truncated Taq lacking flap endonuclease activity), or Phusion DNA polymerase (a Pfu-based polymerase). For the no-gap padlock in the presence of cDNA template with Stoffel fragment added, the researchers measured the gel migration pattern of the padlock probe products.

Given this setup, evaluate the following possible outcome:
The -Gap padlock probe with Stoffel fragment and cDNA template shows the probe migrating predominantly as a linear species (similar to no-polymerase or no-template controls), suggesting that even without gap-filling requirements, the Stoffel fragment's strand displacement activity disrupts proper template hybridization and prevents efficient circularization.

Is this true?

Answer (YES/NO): NO